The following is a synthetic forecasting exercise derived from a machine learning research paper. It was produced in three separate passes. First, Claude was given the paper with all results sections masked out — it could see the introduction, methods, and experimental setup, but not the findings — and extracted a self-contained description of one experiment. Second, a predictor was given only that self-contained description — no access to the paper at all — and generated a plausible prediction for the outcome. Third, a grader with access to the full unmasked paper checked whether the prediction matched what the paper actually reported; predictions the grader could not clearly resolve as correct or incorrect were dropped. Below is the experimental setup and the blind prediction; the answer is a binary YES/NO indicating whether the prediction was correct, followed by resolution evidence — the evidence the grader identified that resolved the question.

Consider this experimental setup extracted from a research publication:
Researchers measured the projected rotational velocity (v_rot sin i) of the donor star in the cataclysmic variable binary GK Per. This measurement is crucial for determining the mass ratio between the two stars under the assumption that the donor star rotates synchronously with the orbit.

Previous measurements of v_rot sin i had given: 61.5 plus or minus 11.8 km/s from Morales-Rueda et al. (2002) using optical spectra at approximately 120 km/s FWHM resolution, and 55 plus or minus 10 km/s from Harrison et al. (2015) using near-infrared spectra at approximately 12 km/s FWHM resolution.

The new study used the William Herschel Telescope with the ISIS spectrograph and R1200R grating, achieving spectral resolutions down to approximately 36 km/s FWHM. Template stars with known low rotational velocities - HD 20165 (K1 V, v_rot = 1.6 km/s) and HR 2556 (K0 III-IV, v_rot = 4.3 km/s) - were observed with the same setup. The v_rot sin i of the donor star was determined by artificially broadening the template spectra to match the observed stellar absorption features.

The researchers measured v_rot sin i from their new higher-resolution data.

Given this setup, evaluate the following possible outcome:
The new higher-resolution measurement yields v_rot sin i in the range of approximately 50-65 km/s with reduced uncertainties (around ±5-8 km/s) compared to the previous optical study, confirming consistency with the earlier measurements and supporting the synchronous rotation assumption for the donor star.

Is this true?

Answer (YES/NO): NO